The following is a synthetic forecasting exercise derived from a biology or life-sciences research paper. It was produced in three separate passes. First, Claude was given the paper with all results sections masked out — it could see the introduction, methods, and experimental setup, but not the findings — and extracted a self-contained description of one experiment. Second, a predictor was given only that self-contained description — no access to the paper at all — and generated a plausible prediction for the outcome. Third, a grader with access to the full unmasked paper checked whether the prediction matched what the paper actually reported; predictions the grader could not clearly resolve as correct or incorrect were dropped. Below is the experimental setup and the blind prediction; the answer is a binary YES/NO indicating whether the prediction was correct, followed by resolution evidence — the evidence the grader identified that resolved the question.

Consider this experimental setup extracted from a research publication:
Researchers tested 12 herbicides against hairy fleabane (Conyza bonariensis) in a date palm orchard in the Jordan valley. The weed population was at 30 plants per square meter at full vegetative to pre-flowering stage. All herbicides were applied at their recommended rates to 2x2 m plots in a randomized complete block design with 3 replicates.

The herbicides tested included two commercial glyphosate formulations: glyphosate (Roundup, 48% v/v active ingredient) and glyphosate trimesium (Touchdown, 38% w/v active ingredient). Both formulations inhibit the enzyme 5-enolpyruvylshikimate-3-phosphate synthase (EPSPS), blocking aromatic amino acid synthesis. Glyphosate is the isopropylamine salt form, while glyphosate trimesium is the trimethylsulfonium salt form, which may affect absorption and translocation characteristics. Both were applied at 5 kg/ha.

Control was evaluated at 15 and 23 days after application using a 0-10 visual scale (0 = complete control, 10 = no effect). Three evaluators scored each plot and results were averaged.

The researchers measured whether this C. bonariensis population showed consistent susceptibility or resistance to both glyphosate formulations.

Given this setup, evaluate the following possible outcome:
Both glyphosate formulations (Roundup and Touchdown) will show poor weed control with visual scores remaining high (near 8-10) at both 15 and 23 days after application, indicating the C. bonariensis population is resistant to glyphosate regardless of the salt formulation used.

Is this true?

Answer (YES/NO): NO